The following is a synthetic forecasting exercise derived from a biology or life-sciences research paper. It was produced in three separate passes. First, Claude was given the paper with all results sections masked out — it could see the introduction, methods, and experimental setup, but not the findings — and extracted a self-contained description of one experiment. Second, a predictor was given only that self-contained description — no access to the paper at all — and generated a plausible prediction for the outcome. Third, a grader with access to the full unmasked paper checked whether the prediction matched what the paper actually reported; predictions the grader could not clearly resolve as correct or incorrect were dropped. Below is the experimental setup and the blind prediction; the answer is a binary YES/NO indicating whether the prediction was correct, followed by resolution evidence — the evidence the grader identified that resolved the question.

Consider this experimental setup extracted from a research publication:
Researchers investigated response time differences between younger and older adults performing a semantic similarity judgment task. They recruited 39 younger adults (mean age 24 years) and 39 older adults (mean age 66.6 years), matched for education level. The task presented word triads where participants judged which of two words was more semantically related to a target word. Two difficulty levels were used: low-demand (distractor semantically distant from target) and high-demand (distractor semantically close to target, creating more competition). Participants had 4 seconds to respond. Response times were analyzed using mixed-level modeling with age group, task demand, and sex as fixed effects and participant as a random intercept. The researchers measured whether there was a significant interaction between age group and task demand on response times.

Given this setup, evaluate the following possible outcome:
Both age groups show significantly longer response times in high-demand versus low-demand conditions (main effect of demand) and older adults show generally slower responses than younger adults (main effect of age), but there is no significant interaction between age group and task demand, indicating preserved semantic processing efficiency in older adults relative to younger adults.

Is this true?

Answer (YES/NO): YES